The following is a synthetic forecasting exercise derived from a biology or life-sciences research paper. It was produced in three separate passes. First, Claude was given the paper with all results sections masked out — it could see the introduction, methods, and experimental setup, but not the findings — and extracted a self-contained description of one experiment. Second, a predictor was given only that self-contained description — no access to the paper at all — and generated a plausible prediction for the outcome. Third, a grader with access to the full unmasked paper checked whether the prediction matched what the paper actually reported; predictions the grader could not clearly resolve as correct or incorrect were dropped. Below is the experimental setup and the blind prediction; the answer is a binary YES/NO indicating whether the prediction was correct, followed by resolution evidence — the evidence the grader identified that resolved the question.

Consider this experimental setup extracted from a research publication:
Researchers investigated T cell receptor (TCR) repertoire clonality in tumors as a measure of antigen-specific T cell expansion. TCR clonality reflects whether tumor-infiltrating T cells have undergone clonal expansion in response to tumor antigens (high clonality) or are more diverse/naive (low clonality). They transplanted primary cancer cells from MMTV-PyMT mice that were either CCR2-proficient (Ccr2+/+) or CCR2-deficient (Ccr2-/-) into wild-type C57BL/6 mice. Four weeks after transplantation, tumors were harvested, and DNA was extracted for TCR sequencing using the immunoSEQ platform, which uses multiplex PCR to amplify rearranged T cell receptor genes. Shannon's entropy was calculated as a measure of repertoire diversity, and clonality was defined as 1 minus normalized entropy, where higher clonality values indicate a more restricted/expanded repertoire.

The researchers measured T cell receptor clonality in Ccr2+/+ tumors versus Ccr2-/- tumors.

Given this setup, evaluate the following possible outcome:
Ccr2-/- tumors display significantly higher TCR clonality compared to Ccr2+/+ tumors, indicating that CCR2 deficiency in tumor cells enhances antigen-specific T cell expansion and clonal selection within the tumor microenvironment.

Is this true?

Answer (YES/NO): YES